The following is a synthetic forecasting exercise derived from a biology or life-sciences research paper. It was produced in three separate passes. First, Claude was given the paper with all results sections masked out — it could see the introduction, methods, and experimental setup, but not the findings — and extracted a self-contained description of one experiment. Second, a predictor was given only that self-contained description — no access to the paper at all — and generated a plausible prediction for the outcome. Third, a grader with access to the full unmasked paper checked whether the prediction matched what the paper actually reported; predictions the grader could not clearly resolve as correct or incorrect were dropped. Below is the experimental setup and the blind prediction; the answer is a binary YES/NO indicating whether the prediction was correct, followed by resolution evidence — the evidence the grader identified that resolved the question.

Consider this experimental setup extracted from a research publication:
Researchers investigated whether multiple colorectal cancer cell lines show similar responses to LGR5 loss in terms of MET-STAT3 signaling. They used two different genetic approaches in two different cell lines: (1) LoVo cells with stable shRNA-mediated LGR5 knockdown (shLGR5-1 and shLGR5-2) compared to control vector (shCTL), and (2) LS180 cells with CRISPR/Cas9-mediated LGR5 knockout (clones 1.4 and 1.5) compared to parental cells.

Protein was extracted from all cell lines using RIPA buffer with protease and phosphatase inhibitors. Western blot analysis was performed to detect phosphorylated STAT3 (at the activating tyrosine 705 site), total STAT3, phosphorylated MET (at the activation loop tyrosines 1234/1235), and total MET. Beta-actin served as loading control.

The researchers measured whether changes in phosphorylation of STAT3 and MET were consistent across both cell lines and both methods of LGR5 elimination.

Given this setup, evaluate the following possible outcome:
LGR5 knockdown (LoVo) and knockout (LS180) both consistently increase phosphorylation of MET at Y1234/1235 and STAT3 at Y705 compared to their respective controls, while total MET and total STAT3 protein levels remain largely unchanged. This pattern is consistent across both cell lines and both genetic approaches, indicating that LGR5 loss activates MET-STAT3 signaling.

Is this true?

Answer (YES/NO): NO